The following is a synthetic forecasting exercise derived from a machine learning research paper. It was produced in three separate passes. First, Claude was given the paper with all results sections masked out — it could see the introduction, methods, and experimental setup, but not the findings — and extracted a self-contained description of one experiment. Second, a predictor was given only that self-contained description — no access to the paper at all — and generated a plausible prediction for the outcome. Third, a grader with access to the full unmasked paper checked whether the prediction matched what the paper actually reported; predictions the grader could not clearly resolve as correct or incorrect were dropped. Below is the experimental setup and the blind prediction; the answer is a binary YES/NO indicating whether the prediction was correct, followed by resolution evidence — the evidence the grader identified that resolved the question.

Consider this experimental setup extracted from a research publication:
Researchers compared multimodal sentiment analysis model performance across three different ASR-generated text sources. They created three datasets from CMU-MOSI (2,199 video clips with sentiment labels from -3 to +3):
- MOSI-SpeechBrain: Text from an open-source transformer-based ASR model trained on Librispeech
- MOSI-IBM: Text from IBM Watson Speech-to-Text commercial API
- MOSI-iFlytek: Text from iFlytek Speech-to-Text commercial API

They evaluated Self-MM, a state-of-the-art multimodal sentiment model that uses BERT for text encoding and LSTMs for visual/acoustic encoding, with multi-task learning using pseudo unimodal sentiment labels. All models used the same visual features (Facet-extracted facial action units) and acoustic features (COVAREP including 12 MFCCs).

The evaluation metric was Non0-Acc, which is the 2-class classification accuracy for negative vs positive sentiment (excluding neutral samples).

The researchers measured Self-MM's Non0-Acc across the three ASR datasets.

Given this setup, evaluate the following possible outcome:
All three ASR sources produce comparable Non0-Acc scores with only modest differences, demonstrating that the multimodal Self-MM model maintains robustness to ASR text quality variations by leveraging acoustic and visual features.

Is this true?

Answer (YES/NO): NO